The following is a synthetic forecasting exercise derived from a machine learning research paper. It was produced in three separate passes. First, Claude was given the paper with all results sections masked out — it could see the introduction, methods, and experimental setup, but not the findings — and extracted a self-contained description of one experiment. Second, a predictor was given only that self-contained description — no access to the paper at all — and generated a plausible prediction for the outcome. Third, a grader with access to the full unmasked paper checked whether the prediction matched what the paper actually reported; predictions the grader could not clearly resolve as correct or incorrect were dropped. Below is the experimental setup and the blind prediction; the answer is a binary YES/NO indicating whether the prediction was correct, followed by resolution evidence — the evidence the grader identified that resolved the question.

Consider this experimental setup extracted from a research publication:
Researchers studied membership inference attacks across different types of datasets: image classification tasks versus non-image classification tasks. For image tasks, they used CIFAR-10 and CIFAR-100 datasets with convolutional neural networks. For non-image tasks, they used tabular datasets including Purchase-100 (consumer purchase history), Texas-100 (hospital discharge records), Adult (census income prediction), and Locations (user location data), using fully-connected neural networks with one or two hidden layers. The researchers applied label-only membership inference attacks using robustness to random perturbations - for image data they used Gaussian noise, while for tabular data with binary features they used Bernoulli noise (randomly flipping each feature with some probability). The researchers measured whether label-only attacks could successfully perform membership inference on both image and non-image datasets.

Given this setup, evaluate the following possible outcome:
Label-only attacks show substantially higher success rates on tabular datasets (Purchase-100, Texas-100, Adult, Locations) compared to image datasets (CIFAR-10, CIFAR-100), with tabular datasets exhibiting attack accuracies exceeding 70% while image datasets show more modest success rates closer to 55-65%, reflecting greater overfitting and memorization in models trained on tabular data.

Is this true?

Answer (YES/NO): NO